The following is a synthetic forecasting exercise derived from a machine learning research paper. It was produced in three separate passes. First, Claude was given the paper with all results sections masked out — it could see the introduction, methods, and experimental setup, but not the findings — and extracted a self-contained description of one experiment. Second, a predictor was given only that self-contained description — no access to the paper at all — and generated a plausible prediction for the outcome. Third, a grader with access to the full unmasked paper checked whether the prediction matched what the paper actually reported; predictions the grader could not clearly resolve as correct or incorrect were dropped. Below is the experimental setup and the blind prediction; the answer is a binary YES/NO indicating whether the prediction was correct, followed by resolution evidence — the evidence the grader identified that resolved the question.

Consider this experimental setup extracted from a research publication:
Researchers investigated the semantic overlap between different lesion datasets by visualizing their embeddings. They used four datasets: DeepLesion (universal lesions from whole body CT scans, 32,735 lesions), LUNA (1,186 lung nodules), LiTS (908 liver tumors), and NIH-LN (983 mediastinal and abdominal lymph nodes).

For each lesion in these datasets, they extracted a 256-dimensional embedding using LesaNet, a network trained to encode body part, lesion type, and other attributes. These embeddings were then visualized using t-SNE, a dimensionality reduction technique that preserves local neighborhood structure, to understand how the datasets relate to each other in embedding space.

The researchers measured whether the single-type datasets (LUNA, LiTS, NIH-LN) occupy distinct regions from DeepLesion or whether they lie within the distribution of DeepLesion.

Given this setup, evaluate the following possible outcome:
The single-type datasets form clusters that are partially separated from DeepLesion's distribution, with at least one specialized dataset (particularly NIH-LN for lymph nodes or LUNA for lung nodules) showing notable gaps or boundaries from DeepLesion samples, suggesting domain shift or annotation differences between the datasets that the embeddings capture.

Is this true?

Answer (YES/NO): NO